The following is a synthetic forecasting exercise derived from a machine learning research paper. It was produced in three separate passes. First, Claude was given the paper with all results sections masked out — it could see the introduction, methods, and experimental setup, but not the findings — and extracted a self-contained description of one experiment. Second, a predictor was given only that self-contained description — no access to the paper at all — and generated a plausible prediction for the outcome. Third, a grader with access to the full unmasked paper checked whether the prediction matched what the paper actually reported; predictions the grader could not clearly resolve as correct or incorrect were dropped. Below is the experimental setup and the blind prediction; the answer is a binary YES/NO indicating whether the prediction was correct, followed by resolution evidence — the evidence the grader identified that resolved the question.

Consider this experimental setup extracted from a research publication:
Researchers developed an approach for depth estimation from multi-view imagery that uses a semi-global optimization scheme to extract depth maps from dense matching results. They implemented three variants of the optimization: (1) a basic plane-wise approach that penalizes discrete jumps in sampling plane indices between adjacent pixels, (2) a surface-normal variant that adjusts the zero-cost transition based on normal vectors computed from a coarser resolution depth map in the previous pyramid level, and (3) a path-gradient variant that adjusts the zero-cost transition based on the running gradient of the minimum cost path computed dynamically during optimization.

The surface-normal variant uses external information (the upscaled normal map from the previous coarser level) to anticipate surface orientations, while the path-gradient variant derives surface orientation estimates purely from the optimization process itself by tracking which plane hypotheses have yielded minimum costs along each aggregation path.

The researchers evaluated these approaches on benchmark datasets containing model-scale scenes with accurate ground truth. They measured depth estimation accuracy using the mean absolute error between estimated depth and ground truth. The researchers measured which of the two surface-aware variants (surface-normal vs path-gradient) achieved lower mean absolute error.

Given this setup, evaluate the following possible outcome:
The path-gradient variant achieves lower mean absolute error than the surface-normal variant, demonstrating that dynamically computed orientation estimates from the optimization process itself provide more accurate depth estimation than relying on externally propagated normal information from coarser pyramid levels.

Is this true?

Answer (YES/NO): NO